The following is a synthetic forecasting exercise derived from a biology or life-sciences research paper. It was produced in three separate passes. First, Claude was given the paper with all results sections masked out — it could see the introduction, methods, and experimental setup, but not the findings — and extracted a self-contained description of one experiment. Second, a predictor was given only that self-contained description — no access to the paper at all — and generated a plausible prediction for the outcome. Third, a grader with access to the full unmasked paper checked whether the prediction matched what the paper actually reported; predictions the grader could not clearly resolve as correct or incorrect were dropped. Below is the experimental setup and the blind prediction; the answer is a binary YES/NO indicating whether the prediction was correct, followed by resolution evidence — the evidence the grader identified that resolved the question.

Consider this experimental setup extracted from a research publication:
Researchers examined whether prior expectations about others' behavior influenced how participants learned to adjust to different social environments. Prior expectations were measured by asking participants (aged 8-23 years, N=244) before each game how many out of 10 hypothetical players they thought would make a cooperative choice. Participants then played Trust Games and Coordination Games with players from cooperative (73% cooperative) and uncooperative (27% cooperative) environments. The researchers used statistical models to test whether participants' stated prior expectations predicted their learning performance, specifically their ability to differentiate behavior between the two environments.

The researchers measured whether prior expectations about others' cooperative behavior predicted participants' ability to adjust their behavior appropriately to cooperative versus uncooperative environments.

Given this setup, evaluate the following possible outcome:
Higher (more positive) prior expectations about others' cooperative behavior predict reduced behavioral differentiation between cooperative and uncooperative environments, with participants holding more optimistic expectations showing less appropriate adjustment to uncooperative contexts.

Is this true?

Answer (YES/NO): NO